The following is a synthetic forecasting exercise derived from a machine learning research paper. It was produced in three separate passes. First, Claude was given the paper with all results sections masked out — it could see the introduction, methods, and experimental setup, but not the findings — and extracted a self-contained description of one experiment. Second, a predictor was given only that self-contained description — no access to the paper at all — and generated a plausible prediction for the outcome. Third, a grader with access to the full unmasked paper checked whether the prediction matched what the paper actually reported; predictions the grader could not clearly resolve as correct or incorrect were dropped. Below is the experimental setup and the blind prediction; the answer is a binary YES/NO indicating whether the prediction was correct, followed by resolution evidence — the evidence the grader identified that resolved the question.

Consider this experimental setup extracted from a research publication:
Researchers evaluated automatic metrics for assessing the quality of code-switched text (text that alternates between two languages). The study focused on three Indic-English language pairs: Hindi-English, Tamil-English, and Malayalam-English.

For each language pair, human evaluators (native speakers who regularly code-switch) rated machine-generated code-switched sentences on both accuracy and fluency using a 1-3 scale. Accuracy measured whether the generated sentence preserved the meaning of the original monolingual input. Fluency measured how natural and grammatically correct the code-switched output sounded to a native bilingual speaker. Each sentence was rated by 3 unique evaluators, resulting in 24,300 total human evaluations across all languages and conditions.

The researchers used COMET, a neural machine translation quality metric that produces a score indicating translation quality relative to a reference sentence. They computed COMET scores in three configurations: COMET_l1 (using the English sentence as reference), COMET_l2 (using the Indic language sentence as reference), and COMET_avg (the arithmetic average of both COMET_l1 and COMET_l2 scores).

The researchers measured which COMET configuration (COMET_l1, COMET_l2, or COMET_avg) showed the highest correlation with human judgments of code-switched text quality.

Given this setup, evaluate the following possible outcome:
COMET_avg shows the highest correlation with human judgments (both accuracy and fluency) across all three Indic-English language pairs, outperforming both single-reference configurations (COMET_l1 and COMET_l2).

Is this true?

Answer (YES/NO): YES